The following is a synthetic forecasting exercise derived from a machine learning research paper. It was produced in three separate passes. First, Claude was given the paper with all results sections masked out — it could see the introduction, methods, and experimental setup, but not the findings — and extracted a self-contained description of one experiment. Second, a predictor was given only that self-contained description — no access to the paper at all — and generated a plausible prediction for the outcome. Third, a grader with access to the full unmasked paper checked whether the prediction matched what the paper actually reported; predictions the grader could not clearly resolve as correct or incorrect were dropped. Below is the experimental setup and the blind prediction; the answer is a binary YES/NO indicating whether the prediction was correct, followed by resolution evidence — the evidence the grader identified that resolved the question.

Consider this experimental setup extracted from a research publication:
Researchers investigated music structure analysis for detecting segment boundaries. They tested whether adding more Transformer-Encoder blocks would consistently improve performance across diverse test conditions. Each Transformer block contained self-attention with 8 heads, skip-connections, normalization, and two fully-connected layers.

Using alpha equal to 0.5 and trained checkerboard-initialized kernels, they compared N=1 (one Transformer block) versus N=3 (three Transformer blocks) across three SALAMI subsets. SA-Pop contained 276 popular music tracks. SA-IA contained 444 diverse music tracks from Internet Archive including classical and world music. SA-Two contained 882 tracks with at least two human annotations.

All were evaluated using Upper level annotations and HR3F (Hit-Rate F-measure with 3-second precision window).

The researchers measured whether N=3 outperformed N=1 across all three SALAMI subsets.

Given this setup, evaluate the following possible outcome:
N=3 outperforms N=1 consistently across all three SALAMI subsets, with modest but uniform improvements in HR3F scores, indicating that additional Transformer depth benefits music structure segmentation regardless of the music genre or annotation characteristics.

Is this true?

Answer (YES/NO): NO